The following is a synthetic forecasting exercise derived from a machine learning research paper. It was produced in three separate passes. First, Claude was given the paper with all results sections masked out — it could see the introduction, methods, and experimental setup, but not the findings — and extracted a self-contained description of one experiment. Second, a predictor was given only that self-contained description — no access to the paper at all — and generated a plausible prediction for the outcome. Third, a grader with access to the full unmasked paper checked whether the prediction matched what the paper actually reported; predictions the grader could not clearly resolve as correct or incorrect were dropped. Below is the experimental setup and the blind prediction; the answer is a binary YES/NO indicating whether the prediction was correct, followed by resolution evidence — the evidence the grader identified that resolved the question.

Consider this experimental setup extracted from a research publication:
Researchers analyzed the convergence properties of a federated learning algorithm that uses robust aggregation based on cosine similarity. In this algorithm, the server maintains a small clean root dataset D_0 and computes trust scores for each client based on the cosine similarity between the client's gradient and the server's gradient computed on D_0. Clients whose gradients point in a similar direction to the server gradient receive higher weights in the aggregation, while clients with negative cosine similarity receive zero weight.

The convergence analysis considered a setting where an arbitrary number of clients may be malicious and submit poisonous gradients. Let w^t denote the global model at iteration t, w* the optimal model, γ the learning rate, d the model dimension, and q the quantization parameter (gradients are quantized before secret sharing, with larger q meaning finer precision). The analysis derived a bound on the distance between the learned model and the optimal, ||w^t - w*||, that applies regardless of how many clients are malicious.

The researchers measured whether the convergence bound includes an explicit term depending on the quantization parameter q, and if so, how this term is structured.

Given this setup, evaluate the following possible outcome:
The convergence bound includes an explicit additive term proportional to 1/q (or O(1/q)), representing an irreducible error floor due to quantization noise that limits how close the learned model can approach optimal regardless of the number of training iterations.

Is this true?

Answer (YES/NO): YES